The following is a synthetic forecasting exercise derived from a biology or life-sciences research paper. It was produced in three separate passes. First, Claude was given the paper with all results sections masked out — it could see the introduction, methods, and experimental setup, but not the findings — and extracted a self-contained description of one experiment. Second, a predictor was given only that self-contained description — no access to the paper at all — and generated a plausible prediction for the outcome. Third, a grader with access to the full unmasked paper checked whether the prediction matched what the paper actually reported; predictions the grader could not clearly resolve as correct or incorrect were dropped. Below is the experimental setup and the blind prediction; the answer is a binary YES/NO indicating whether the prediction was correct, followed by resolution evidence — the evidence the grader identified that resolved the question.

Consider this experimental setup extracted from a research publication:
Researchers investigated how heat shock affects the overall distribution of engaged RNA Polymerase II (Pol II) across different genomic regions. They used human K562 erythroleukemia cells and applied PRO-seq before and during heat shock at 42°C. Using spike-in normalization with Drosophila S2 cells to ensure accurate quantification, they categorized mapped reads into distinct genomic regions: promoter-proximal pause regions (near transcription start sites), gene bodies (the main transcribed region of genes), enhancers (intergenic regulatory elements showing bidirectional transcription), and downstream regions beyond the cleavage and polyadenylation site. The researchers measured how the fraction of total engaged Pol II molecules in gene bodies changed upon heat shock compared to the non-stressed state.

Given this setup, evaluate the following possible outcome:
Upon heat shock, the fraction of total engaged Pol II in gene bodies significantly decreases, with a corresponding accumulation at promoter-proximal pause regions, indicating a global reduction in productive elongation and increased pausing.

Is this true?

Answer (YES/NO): YES